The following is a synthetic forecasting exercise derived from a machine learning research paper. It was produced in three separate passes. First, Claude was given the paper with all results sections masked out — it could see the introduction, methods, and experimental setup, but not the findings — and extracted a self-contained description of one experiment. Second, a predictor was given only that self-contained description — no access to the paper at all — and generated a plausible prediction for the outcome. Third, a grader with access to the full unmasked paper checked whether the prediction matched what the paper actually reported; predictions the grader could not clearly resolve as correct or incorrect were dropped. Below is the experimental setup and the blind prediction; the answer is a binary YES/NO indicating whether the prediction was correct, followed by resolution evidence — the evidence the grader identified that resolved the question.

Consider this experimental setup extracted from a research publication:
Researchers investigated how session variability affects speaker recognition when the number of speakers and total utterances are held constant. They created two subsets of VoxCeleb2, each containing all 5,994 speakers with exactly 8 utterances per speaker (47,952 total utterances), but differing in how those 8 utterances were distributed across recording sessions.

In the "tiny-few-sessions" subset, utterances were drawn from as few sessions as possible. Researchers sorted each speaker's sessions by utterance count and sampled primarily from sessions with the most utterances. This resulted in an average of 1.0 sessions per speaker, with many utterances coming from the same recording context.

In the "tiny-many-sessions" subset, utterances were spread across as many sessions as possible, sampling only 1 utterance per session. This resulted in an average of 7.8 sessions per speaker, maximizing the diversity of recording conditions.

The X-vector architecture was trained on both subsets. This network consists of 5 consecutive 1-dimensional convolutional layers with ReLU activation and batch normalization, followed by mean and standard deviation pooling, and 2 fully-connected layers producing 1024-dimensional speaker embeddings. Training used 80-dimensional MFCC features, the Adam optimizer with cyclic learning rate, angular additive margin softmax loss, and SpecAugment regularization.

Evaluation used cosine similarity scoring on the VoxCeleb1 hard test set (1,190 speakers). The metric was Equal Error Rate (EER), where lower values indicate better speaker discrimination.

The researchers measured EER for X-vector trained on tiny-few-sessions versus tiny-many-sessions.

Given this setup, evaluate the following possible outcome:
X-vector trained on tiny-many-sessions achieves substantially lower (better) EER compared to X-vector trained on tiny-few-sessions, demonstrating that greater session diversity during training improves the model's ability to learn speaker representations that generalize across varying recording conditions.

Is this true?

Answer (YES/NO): YES